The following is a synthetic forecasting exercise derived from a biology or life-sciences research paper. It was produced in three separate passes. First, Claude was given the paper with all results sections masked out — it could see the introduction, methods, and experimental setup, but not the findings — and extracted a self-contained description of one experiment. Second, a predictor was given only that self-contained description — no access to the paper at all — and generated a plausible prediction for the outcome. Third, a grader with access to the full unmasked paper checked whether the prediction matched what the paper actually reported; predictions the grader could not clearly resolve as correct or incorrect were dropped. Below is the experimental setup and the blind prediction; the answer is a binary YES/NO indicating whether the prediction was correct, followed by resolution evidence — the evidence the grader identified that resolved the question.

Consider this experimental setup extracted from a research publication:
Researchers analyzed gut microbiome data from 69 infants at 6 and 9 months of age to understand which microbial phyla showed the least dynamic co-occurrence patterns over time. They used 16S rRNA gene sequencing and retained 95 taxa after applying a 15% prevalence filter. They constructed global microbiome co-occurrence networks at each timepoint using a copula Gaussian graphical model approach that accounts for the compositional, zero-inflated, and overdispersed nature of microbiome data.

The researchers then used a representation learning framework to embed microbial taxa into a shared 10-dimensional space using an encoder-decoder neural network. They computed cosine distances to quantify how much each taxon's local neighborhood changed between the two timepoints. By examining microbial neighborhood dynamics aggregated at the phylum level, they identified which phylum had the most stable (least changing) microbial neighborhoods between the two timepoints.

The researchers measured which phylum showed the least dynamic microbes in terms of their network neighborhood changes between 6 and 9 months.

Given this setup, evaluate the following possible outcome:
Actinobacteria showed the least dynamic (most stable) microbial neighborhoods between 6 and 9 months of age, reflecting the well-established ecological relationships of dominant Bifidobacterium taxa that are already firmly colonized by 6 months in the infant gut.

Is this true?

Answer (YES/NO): NO